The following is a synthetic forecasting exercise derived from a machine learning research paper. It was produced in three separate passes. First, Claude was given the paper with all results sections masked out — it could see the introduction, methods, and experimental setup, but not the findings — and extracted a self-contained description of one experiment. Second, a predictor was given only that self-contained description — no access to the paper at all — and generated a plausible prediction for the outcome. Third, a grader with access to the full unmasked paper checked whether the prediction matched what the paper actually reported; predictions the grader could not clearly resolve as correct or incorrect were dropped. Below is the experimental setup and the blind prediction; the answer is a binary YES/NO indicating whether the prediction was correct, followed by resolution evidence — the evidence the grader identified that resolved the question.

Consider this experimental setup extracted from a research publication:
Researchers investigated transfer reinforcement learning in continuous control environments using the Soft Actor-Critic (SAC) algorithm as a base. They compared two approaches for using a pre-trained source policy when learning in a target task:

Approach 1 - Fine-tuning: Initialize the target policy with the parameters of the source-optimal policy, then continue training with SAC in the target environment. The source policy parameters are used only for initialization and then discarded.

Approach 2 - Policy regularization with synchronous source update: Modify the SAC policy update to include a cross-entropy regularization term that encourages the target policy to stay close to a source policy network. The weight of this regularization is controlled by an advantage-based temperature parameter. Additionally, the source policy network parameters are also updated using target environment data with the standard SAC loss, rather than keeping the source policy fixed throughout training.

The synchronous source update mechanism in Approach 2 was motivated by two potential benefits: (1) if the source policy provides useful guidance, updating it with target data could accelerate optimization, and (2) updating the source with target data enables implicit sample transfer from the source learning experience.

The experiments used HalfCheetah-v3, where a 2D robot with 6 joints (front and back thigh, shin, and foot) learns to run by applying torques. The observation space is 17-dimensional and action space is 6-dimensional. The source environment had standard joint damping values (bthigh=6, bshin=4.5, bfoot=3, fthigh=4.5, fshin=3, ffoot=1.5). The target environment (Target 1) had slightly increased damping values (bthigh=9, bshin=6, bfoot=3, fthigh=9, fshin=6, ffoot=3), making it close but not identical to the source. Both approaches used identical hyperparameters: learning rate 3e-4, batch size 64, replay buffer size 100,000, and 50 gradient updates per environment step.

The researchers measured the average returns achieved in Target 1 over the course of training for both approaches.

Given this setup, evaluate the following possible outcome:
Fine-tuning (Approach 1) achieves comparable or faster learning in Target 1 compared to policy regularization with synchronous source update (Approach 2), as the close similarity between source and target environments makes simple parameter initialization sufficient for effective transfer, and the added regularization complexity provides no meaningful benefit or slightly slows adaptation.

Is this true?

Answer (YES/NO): YES